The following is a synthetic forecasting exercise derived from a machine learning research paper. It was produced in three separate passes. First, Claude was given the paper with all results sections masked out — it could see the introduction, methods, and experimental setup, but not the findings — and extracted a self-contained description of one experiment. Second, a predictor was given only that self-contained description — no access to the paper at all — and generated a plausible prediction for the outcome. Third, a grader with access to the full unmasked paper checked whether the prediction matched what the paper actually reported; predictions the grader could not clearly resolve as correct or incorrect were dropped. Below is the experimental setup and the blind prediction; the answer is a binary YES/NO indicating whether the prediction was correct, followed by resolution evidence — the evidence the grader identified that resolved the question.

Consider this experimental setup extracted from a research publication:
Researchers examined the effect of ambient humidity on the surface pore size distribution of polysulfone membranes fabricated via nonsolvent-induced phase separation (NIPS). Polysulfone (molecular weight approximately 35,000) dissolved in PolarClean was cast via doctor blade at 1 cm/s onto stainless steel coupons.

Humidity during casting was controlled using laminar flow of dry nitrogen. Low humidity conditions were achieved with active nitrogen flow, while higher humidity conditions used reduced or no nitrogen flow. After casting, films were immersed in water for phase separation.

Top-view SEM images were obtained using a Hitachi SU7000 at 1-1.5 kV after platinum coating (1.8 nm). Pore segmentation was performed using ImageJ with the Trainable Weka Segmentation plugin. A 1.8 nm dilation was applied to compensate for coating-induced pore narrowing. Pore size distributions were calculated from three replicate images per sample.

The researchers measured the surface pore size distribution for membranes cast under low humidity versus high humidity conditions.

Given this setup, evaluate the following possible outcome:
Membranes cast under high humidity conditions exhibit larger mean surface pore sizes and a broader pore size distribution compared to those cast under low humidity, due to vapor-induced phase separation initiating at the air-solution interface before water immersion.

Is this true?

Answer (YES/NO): NO